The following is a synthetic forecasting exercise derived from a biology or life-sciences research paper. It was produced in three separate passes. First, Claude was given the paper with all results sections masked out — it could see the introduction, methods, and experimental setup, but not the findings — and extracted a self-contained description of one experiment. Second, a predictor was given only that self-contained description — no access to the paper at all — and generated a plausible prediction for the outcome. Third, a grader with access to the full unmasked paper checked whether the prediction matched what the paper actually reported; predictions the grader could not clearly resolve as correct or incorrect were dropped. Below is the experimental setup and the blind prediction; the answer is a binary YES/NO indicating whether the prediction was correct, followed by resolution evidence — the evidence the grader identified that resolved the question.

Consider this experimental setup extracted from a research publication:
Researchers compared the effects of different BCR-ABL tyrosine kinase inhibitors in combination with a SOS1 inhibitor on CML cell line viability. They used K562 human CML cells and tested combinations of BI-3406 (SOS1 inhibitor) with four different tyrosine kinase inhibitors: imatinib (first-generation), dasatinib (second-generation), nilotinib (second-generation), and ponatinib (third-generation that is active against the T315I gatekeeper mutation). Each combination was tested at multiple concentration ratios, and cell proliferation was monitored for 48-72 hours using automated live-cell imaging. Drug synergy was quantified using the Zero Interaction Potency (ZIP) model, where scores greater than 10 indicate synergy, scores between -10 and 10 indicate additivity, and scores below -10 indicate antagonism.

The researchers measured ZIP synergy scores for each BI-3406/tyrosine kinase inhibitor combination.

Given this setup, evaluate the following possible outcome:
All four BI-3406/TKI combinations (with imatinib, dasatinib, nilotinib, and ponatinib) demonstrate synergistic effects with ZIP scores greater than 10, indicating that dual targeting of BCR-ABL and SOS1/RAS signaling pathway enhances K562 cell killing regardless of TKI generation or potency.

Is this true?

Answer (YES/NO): YES